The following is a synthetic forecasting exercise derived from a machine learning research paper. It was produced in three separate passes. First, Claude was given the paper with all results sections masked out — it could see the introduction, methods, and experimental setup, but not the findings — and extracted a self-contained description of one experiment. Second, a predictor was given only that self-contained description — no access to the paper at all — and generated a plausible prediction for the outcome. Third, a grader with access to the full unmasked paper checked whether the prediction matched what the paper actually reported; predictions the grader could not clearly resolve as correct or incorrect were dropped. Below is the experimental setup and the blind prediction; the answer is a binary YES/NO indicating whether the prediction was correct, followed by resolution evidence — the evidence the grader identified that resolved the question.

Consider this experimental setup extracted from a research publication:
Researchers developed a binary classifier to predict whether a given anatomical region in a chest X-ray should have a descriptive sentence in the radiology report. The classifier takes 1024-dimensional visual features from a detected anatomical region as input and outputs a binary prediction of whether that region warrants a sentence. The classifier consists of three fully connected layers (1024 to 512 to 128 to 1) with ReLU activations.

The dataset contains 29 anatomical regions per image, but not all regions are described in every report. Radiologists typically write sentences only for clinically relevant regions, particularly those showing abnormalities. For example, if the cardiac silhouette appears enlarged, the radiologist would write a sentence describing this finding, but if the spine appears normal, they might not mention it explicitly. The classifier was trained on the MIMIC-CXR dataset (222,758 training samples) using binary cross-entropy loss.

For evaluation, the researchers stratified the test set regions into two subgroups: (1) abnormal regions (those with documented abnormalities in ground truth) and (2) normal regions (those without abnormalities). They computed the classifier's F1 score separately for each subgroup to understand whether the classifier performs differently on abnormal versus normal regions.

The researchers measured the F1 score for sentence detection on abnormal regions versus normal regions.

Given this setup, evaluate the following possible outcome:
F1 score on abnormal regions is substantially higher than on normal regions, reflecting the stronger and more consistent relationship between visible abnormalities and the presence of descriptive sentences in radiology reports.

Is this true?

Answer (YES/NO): YES